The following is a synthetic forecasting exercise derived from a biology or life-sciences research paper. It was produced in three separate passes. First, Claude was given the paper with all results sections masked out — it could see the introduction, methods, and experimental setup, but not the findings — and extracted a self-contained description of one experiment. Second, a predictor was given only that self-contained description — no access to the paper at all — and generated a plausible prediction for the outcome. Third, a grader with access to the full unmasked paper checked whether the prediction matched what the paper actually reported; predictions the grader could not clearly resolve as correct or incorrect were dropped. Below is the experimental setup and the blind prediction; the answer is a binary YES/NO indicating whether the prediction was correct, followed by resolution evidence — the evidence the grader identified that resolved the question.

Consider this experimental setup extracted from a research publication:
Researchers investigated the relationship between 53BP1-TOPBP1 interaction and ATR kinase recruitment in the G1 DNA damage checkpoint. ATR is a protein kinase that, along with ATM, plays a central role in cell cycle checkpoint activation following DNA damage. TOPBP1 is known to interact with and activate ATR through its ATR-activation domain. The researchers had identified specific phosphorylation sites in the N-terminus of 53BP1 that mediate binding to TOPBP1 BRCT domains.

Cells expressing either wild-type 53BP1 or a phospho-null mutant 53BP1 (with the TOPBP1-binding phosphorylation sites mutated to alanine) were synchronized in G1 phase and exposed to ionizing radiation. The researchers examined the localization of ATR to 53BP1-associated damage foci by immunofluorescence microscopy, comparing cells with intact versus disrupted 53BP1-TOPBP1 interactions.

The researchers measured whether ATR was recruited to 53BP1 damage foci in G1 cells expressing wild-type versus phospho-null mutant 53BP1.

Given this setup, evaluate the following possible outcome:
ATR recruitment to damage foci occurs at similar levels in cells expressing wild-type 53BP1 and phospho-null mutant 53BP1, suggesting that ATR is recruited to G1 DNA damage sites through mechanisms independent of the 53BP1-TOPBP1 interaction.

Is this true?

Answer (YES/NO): NO